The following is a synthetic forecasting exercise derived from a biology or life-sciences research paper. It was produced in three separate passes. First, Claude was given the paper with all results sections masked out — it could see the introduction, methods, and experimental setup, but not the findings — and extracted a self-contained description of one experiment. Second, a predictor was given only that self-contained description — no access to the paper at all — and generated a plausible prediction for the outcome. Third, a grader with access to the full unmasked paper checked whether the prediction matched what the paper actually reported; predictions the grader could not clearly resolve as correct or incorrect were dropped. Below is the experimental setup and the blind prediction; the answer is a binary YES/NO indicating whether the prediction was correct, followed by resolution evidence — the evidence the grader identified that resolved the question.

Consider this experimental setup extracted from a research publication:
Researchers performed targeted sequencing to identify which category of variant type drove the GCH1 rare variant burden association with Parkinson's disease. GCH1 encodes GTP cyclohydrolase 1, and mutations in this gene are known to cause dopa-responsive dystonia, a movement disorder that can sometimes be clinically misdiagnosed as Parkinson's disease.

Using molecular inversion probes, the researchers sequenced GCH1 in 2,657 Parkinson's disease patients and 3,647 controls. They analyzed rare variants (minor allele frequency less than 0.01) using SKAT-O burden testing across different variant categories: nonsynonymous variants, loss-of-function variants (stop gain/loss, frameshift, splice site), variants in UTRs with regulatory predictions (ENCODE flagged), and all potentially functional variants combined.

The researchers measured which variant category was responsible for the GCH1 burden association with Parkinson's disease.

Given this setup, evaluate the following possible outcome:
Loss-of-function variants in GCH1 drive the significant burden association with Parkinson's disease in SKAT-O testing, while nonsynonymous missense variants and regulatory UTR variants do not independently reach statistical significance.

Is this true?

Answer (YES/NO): NO